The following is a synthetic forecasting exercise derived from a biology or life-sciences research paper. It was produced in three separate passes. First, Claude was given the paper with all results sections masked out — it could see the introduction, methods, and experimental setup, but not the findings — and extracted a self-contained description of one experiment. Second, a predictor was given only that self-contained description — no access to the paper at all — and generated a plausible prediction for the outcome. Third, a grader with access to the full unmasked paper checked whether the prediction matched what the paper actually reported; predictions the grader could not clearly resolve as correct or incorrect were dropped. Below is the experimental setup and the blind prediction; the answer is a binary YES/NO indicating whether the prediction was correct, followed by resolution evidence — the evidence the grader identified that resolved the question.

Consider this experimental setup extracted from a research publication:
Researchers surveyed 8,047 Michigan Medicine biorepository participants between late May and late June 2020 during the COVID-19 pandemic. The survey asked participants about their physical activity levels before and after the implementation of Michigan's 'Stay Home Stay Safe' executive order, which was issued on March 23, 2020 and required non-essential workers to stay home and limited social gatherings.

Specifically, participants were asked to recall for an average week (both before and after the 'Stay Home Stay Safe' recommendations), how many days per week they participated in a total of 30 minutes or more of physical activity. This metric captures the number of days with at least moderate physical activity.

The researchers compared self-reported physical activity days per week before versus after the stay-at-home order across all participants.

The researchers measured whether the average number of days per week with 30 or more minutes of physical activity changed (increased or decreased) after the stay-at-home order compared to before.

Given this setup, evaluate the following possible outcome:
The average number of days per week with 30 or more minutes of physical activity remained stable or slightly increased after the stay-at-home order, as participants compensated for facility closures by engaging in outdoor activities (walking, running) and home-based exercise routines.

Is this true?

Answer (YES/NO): YES